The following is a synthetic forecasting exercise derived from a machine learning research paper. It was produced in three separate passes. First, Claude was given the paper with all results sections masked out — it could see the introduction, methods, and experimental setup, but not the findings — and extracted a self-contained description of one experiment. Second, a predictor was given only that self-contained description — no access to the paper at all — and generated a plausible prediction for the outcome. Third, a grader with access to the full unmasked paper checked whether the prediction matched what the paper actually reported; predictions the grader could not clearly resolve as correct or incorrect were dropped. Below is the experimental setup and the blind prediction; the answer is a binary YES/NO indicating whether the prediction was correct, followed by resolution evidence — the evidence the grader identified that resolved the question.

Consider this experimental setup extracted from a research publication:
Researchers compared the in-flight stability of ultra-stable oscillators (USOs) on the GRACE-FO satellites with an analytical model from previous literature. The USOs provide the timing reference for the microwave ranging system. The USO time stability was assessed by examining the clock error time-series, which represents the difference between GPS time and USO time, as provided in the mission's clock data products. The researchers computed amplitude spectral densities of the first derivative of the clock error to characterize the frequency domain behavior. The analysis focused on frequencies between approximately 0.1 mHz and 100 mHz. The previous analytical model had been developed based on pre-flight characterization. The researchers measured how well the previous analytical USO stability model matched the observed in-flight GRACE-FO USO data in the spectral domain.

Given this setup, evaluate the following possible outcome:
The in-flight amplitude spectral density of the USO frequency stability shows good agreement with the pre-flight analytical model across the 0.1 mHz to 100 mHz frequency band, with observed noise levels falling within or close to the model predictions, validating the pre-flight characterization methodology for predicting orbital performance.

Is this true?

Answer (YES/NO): NO